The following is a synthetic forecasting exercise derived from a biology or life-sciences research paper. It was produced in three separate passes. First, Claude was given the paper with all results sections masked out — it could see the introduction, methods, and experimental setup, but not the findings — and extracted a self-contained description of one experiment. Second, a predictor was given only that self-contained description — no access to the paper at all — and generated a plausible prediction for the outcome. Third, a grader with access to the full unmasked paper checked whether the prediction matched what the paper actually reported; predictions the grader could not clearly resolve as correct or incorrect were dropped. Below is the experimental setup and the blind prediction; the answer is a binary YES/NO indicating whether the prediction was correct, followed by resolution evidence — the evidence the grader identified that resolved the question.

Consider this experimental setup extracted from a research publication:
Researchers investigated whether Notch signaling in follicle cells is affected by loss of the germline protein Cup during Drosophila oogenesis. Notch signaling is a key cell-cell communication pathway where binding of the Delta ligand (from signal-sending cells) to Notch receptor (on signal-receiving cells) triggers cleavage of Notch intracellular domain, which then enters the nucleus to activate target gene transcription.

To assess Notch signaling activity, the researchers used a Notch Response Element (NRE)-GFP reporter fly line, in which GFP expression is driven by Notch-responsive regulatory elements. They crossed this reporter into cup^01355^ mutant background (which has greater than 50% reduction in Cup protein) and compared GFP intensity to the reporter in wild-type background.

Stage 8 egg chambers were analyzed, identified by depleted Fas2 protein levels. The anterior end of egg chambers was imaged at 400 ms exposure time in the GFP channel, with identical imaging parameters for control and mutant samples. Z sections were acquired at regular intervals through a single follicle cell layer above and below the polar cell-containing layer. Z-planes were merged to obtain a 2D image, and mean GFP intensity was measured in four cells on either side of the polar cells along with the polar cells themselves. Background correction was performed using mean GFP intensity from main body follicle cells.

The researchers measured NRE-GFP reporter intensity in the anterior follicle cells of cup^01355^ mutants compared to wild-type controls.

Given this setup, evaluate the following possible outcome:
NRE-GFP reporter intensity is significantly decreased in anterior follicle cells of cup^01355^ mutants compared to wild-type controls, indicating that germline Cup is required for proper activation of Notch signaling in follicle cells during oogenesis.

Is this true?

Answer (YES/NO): YES